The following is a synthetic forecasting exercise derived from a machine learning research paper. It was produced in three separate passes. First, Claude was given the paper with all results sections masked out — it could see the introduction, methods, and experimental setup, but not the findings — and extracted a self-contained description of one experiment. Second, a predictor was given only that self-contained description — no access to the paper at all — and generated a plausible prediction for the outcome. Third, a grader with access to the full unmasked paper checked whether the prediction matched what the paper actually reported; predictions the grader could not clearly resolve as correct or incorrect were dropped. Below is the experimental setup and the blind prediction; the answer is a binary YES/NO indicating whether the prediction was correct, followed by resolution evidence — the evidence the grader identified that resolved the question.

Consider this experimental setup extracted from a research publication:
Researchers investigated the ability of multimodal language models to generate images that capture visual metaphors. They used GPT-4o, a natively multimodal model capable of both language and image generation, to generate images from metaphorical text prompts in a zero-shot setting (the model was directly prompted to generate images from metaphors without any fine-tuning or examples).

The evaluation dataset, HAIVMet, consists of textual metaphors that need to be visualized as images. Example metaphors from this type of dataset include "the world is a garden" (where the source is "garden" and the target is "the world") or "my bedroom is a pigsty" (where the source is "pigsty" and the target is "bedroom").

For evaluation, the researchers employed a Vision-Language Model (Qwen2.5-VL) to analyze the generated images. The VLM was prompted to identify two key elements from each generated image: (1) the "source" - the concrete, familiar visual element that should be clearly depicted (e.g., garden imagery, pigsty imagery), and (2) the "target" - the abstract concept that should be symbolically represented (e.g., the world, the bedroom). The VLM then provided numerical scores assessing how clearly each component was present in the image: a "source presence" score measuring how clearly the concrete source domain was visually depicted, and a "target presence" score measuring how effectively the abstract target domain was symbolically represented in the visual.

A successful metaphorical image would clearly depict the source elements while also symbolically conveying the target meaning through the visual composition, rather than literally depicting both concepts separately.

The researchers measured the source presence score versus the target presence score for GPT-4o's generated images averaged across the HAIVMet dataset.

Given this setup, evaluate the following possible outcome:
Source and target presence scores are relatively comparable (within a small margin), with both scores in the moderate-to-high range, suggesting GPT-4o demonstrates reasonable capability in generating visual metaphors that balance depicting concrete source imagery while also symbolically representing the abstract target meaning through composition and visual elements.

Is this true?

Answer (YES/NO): NO